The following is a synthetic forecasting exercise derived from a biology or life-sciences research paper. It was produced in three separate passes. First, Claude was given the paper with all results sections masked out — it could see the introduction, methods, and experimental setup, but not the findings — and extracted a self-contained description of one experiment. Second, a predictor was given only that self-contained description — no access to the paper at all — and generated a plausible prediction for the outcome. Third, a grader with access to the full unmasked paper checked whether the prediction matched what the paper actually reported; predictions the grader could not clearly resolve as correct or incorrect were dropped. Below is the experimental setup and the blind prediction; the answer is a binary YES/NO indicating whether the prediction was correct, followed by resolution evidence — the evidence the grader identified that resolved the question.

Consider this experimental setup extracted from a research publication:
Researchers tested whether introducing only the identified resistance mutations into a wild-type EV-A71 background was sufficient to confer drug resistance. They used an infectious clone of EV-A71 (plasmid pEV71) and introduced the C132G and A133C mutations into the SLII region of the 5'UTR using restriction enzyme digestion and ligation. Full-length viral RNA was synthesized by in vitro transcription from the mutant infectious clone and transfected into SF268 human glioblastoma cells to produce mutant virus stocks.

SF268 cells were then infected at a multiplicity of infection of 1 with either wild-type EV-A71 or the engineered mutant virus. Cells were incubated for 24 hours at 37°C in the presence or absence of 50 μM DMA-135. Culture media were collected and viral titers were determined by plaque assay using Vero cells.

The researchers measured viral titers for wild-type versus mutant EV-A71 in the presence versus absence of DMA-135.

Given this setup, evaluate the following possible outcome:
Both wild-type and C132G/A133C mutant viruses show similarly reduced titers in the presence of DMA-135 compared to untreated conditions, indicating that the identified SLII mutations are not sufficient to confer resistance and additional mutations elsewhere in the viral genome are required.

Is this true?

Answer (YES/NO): NO